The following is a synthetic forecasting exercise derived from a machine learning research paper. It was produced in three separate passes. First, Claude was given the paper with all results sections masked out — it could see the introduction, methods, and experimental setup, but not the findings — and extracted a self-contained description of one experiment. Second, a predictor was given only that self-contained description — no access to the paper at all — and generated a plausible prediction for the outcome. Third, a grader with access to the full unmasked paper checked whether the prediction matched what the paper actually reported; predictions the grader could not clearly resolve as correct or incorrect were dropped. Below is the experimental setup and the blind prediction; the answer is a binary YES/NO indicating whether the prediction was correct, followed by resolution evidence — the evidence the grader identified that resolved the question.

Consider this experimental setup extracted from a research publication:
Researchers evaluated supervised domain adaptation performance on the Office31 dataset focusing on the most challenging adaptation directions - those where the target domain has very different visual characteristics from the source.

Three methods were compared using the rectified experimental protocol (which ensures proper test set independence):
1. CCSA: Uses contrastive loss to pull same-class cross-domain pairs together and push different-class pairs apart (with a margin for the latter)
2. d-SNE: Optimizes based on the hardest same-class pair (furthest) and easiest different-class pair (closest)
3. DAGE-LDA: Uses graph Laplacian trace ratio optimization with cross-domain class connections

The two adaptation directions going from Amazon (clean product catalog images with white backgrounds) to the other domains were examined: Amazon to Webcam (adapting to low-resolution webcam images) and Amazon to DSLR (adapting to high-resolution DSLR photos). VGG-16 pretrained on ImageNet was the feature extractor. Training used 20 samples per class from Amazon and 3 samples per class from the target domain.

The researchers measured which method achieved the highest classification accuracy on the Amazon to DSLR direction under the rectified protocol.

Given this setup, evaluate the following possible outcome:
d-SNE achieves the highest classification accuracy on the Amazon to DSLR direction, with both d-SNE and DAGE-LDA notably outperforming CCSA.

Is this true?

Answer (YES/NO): NO